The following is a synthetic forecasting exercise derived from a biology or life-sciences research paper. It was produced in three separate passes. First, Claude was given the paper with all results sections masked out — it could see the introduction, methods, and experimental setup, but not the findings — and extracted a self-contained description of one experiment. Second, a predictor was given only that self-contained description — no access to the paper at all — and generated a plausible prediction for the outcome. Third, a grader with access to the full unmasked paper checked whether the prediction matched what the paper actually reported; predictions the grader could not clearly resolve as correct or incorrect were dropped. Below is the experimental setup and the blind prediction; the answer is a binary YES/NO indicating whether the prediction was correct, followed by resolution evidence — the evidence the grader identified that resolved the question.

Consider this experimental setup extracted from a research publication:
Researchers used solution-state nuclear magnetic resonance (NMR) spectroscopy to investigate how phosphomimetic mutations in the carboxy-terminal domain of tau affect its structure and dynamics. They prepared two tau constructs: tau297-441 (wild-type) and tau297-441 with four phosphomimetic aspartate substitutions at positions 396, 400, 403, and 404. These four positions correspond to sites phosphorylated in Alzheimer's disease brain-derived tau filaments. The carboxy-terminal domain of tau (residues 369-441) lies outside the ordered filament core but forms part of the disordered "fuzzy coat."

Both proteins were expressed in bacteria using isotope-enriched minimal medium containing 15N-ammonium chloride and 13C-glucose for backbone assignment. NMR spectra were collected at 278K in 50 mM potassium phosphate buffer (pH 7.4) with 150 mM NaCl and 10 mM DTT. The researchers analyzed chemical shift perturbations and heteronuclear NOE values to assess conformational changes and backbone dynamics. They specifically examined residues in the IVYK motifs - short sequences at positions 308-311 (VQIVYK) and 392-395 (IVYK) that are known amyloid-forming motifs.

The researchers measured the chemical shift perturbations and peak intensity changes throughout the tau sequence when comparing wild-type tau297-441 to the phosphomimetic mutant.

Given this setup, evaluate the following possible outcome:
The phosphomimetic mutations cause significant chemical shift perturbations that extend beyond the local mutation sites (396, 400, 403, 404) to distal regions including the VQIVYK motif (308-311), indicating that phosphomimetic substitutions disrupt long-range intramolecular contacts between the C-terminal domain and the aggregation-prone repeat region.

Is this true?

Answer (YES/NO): NO